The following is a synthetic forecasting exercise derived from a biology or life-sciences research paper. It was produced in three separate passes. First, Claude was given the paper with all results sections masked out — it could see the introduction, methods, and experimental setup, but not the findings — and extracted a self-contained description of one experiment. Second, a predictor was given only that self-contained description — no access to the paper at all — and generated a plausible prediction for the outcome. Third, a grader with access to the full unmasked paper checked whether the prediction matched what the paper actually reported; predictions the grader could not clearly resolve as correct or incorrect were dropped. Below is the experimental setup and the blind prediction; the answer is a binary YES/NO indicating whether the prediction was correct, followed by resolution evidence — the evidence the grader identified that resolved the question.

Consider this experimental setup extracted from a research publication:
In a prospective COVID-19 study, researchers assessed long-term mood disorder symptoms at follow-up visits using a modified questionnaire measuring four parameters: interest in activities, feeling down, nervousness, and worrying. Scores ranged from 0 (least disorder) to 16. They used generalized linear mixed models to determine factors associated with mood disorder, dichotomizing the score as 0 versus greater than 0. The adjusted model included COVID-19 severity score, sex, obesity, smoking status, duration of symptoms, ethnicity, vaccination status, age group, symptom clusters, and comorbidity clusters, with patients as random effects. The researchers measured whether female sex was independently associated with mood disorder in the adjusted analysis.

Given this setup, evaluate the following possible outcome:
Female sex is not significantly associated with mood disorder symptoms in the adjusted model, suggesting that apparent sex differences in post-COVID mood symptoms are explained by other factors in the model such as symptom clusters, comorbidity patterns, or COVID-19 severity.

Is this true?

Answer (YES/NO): NO